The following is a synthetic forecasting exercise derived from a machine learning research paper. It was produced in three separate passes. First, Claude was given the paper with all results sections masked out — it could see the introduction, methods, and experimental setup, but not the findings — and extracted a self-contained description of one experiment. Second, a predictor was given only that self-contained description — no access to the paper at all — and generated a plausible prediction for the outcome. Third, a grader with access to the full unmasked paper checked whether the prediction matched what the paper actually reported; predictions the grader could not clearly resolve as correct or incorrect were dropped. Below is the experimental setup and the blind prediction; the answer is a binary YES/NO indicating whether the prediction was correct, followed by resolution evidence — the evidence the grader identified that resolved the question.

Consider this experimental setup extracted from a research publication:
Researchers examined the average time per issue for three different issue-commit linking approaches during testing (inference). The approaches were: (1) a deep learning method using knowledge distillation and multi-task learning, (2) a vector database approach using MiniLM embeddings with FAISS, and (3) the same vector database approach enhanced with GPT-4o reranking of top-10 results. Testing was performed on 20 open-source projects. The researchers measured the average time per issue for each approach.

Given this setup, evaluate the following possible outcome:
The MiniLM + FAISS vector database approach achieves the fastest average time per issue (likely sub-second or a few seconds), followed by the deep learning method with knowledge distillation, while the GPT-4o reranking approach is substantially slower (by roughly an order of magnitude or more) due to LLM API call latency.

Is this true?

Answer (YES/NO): NO